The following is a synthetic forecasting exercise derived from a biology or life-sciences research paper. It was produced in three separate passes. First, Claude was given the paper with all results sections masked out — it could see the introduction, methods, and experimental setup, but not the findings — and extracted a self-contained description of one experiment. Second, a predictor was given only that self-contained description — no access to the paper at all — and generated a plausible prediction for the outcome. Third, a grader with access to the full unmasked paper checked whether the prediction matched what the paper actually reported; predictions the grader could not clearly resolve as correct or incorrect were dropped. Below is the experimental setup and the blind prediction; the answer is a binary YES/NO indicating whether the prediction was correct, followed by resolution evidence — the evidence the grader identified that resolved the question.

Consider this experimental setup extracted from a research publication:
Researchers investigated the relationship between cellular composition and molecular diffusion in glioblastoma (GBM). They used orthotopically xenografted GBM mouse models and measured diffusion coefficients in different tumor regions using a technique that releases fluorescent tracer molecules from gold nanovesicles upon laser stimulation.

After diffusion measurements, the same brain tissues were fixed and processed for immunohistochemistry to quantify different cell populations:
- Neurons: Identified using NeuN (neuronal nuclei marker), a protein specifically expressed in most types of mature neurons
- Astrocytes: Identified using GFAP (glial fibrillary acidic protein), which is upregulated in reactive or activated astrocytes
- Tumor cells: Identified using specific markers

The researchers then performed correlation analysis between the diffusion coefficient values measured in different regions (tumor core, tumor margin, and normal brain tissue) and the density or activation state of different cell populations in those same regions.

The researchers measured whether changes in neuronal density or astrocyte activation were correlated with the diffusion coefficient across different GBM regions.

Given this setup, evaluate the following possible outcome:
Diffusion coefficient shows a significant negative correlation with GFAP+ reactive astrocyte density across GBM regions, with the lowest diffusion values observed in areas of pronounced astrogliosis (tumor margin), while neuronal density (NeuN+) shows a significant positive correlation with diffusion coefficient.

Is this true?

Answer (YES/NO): NO